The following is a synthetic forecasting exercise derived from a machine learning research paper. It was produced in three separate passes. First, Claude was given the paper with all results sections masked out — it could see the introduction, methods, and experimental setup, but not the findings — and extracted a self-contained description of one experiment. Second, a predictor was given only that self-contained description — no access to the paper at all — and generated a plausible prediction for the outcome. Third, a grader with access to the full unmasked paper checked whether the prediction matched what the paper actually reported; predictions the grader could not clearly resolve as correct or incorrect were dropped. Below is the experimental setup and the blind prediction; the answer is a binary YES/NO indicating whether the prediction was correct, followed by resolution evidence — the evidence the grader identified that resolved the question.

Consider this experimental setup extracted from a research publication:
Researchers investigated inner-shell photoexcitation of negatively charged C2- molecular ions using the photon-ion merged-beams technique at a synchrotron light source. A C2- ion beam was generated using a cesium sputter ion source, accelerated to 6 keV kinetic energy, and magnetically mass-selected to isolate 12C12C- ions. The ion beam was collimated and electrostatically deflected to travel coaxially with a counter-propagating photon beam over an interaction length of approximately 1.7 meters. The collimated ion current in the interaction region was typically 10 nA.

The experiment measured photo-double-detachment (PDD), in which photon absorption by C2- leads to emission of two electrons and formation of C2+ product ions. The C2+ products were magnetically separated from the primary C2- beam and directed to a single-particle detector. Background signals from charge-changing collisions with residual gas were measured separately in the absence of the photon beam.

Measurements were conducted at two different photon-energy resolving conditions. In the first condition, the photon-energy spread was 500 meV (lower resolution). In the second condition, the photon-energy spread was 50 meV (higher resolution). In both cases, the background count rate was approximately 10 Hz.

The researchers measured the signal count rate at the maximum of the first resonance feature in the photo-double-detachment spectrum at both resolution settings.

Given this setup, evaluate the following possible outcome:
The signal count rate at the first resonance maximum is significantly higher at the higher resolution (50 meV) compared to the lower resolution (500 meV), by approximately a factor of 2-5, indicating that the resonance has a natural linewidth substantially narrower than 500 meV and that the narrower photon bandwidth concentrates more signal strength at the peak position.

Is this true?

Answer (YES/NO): NO